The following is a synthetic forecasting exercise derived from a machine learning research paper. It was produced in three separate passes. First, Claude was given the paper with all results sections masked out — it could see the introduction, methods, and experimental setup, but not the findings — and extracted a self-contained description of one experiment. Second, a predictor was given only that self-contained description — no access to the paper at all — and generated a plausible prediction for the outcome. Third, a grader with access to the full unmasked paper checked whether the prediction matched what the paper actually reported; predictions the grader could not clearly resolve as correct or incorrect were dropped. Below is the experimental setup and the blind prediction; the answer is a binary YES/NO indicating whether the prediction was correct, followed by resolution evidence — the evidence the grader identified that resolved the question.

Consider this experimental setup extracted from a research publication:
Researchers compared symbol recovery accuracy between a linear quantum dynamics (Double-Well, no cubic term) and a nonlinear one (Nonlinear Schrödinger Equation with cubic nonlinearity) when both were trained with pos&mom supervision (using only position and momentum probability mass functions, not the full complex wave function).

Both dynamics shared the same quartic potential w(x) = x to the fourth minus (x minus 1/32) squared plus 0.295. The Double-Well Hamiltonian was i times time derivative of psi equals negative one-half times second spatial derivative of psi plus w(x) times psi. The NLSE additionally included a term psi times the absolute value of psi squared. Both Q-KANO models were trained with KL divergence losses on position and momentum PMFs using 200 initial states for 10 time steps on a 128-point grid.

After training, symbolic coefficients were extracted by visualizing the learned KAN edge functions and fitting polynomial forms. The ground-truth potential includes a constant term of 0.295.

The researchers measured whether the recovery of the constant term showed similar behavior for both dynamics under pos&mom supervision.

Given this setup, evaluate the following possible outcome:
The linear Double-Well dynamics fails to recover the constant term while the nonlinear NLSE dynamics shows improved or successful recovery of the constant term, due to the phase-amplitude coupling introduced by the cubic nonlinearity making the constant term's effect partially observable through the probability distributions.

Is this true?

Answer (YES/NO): NO